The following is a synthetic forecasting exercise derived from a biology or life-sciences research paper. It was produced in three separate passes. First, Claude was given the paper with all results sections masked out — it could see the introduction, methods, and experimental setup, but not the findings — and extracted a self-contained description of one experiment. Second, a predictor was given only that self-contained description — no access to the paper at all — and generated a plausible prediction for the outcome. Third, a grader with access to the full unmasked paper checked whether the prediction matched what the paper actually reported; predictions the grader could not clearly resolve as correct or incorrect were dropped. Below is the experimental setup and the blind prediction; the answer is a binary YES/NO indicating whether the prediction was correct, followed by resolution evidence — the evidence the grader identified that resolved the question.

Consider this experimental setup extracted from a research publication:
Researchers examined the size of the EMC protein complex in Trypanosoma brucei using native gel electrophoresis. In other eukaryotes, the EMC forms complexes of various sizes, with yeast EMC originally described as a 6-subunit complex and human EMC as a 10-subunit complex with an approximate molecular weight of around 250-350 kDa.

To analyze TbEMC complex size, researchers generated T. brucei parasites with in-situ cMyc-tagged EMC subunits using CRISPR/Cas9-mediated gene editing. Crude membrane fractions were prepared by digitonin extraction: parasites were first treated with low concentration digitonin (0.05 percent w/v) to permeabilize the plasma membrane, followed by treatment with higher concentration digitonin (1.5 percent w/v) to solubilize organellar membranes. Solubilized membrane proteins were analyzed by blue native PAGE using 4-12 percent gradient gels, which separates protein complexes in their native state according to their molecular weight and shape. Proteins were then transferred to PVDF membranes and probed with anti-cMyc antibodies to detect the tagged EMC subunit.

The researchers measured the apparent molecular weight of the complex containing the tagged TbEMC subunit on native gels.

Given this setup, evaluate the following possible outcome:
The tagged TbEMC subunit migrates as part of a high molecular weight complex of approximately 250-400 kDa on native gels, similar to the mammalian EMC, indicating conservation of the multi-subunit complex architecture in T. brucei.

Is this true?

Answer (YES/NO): NO